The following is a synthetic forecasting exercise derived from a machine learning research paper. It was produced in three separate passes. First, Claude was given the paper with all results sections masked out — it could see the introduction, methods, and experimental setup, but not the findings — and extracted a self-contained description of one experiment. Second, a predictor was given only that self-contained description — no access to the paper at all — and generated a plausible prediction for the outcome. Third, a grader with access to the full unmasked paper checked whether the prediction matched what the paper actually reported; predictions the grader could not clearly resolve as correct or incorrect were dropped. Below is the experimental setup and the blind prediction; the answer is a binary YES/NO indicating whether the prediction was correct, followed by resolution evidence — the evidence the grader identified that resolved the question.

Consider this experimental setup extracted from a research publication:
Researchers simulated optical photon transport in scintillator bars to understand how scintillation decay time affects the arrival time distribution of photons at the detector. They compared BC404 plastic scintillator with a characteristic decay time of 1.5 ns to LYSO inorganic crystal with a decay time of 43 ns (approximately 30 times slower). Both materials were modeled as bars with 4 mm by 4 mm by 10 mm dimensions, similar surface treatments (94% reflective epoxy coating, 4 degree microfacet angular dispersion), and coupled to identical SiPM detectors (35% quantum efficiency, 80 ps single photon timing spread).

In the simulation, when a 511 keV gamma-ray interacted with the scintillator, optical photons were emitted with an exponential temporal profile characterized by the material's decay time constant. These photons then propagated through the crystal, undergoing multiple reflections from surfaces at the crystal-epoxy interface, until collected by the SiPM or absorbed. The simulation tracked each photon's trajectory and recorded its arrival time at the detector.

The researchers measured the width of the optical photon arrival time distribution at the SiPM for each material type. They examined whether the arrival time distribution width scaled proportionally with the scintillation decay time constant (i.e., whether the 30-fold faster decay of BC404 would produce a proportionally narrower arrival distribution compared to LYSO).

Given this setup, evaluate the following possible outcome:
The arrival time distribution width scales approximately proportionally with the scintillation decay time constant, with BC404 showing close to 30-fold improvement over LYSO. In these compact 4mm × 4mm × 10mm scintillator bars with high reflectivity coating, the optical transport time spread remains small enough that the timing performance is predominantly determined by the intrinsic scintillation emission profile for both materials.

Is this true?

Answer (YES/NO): NO